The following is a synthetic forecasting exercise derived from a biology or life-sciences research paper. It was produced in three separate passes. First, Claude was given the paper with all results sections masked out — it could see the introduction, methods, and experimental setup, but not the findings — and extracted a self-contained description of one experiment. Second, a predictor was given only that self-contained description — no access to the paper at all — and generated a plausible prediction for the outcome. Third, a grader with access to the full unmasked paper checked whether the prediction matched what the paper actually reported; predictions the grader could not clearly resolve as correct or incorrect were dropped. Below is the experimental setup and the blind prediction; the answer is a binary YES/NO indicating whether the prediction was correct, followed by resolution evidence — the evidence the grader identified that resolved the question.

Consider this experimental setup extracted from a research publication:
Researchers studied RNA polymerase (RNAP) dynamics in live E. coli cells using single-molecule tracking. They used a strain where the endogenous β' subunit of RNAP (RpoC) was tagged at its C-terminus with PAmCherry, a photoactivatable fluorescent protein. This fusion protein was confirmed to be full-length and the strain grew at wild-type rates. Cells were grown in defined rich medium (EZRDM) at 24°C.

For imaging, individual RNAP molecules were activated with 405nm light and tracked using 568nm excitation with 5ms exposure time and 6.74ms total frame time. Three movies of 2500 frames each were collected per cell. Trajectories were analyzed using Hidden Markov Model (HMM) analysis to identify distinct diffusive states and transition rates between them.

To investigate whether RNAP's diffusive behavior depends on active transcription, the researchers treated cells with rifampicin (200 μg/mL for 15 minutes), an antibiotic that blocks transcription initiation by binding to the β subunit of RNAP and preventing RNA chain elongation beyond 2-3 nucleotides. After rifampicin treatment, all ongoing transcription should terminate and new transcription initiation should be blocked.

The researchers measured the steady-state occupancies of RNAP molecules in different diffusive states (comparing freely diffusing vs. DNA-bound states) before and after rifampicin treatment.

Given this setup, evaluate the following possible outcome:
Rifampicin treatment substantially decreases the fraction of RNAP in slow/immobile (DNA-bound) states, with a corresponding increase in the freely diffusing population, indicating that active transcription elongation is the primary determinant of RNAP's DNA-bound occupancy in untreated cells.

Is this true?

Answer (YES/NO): NO